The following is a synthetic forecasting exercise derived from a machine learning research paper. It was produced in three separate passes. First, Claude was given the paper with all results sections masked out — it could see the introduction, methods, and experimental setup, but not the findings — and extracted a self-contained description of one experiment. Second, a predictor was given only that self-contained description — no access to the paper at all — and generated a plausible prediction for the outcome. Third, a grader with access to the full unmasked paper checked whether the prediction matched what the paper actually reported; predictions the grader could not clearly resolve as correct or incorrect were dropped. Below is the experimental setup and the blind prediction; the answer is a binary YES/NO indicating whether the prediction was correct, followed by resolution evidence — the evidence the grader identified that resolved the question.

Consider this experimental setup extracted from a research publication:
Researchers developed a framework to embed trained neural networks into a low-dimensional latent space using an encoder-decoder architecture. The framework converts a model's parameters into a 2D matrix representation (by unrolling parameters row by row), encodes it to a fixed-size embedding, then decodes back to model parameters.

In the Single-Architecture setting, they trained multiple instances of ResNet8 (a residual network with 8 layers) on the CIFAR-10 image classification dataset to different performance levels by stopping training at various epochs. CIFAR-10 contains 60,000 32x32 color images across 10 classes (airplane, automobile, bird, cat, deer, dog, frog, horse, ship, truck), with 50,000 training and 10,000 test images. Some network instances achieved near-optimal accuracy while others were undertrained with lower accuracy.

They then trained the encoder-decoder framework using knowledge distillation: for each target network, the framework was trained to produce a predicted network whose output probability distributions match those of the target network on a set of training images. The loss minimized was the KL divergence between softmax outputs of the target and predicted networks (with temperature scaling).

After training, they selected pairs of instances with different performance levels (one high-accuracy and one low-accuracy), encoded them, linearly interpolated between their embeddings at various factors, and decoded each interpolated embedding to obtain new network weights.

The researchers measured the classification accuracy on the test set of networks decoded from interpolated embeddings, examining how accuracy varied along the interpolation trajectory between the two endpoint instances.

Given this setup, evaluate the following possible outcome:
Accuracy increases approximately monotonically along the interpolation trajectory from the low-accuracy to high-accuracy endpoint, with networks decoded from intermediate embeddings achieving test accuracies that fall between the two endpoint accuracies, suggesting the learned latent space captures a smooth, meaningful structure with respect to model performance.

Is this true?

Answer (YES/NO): YES